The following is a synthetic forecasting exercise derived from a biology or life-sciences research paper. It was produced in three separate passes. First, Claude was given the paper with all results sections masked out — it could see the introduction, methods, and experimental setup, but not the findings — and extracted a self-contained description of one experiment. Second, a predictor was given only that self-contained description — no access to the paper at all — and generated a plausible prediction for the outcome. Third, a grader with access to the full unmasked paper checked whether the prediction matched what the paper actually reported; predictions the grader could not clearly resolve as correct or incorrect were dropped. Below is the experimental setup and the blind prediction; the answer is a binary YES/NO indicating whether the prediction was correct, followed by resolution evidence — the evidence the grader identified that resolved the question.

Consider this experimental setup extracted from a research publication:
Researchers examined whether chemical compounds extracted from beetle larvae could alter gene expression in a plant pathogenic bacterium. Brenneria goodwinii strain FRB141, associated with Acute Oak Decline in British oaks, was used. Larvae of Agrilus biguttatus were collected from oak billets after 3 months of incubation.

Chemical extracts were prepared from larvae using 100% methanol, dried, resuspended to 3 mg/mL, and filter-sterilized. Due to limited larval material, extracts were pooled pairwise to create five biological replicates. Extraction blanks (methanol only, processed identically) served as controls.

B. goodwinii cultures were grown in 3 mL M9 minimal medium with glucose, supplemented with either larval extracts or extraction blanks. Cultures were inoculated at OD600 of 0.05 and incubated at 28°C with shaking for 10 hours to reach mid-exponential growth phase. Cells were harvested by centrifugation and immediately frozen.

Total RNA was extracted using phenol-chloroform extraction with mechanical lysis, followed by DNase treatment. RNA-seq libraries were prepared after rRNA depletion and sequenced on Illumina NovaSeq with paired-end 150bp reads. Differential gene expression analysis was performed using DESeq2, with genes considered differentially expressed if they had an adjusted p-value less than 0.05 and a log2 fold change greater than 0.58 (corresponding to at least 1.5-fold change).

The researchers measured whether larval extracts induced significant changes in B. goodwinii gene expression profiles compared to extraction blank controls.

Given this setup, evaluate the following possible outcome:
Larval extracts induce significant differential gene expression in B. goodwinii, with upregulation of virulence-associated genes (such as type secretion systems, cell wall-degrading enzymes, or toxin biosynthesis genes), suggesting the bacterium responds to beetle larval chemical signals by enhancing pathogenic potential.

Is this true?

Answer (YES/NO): YES